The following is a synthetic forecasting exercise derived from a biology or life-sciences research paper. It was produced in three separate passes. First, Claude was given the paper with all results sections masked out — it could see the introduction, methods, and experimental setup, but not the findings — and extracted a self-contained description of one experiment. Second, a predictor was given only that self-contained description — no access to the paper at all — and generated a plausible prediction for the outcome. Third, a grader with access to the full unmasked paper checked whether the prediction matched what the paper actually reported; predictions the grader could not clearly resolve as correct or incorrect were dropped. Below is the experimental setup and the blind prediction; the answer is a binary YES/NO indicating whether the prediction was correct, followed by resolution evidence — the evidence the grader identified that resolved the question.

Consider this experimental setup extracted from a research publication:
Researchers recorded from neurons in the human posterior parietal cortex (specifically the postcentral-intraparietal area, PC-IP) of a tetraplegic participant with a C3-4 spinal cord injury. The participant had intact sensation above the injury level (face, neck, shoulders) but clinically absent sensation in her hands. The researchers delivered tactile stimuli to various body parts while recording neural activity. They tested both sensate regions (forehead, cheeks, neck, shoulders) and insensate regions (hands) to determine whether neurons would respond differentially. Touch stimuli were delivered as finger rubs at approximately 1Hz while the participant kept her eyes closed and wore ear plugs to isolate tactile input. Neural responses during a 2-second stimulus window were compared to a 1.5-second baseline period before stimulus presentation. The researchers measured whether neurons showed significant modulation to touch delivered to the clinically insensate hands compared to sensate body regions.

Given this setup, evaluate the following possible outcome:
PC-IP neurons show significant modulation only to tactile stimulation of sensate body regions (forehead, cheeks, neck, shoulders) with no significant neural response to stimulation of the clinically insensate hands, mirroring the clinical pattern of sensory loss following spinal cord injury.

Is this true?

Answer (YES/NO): YES